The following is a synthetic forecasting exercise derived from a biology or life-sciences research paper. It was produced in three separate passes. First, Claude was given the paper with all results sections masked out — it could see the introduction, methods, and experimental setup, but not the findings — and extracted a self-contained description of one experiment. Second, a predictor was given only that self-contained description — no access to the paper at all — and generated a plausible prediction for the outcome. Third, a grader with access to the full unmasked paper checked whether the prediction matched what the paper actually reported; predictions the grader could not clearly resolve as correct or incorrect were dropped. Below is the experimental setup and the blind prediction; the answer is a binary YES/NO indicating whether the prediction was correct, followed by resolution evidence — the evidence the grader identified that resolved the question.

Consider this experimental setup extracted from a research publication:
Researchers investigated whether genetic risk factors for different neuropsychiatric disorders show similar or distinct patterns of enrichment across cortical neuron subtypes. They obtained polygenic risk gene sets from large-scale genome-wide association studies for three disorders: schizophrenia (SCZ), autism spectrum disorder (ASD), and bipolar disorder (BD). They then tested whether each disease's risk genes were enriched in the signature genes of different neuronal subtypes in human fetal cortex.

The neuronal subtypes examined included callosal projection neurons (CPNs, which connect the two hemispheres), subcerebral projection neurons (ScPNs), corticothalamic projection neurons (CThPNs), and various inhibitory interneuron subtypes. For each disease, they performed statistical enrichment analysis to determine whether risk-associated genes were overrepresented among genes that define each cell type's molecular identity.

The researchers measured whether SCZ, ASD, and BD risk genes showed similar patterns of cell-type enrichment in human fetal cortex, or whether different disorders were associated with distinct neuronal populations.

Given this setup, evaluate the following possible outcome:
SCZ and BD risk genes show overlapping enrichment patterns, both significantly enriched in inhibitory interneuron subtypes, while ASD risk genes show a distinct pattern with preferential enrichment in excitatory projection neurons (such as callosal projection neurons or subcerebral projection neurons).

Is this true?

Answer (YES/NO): NO